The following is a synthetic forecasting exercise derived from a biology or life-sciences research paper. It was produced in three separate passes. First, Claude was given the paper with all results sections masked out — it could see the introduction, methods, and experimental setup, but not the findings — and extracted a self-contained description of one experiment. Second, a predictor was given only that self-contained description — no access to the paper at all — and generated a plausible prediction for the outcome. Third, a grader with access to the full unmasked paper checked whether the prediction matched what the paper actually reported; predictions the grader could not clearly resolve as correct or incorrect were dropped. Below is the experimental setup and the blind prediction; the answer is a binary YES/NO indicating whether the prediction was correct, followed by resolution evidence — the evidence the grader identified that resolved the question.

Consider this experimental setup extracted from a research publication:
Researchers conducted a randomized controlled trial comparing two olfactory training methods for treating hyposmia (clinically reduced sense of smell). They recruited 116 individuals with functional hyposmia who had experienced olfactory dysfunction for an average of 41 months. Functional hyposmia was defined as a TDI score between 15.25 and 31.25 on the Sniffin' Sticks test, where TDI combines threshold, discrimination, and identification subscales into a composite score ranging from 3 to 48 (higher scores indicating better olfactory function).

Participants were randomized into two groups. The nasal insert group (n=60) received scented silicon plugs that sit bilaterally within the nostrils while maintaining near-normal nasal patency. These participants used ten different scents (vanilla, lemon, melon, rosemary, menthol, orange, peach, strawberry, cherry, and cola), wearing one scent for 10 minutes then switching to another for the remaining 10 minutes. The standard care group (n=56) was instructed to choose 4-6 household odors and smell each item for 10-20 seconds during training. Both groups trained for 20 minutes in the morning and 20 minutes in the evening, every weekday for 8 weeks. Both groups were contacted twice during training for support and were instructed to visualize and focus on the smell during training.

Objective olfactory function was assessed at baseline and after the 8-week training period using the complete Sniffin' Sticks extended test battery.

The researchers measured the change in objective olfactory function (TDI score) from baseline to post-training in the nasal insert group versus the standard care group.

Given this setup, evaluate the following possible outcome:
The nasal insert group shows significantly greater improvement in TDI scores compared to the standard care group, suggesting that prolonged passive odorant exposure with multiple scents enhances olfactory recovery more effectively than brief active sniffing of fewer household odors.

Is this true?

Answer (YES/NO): NO